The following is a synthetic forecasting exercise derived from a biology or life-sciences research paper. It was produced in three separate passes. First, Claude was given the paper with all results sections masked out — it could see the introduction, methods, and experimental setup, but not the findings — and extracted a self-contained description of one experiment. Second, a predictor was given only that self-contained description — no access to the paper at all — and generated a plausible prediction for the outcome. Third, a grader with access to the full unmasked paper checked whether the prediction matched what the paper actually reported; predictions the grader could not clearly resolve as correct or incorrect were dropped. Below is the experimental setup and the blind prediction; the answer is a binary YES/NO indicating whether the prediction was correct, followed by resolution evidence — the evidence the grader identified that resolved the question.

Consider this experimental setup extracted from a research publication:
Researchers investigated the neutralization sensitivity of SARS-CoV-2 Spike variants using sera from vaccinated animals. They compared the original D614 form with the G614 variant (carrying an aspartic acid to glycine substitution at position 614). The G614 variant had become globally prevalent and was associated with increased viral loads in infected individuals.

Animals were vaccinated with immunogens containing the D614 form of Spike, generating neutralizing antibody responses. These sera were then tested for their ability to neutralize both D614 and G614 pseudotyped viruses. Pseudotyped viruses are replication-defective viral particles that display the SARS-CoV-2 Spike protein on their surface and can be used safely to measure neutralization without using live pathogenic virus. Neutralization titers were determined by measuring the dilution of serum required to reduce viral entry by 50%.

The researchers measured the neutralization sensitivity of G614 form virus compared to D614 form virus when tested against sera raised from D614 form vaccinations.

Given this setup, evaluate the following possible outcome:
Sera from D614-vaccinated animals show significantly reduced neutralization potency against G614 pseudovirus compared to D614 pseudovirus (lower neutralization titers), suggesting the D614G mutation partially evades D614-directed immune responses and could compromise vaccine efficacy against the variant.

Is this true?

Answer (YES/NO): NO